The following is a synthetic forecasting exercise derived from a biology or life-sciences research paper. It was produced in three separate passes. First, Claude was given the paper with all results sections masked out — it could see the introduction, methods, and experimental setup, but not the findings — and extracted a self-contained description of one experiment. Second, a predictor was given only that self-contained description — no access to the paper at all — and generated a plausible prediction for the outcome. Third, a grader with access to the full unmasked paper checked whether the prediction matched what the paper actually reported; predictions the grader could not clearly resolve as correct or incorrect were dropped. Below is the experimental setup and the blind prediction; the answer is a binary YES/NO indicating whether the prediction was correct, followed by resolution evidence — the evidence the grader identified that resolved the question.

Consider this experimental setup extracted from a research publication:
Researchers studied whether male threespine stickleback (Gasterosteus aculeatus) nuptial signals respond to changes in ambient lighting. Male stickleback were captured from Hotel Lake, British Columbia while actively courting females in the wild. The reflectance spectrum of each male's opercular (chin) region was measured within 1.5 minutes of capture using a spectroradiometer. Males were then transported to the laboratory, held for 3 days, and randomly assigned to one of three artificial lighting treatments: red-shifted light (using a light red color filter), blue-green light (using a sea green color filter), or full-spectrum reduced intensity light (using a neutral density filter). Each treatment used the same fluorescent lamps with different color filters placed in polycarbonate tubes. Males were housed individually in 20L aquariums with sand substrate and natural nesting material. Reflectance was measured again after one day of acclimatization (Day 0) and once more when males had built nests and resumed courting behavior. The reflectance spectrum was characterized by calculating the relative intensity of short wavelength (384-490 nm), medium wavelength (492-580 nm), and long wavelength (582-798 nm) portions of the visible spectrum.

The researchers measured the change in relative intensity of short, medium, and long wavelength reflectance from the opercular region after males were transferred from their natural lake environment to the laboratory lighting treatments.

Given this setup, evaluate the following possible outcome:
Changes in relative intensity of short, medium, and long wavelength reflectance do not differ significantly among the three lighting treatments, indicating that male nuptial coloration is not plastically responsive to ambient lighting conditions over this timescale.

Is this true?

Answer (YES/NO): NO